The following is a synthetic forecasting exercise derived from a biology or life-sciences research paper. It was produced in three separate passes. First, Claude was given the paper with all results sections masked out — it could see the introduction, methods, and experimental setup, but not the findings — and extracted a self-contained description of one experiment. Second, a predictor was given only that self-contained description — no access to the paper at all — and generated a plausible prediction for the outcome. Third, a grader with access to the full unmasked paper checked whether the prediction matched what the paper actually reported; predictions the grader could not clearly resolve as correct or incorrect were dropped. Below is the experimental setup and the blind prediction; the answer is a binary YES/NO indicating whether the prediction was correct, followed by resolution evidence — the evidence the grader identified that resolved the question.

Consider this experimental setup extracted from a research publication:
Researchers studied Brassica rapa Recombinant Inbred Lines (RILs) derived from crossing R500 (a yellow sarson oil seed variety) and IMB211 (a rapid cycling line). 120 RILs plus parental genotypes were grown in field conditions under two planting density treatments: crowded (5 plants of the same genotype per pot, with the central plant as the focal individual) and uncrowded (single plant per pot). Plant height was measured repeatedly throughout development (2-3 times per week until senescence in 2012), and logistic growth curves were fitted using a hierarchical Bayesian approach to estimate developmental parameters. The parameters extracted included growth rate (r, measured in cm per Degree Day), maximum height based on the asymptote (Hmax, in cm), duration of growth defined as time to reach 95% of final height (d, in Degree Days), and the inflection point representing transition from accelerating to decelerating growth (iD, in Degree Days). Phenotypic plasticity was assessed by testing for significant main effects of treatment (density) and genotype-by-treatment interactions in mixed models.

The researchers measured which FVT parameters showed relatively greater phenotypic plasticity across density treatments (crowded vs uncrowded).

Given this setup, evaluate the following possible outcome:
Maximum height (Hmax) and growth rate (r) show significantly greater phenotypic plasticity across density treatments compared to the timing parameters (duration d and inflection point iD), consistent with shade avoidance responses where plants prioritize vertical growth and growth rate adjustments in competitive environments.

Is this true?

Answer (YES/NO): NO